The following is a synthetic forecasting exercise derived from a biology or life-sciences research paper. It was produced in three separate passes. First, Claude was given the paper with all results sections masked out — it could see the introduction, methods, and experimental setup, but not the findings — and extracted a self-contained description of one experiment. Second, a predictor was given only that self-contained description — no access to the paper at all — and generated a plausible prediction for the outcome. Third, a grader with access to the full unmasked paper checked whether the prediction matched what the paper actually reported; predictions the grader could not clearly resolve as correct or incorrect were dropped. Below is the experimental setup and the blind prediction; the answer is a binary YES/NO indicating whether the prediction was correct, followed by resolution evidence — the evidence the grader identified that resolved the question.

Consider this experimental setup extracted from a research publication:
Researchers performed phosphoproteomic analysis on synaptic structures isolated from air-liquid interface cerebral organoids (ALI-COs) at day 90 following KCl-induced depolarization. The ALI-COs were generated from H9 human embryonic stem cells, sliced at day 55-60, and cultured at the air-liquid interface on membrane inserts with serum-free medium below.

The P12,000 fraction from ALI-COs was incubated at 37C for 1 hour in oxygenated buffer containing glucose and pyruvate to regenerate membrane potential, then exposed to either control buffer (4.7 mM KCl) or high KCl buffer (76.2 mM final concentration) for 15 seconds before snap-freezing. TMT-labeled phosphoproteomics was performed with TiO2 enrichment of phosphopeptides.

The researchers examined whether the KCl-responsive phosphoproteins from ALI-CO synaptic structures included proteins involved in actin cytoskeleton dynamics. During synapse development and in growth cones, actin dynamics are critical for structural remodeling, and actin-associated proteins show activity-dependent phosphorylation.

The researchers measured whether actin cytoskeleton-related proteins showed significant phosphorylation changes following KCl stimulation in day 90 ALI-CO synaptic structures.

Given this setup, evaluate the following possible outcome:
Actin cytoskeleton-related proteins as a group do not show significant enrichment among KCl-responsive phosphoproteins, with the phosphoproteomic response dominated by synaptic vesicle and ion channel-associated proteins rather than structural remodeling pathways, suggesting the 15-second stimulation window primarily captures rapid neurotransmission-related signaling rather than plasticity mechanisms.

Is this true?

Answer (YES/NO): NO